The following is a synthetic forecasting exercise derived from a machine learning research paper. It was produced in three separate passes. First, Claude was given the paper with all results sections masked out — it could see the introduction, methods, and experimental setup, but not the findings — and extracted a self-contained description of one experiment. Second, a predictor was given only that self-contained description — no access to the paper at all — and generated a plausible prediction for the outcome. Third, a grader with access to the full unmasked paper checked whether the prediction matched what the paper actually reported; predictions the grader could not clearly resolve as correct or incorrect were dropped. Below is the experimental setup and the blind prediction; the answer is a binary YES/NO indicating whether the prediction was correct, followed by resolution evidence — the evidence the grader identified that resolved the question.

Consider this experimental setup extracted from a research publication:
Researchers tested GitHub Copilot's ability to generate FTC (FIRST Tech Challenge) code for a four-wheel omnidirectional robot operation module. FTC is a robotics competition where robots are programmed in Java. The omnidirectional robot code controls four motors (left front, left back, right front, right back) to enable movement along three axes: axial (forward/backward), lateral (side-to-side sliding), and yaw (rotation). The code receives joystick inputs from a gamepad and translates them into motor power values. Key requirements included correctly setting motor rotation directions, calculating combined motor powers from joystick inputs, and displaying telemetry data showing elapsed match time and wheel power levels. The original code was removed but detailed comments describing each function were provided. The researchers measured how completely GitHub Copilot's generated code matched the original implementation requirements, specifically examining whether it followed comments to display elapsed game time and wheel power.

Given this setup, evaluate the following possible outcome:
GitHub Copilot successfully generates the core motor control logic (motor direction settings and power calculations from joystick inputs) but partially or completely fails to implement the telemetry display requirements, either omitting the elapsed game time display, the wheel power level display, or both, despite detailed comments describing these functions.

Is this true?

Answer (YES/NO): NO